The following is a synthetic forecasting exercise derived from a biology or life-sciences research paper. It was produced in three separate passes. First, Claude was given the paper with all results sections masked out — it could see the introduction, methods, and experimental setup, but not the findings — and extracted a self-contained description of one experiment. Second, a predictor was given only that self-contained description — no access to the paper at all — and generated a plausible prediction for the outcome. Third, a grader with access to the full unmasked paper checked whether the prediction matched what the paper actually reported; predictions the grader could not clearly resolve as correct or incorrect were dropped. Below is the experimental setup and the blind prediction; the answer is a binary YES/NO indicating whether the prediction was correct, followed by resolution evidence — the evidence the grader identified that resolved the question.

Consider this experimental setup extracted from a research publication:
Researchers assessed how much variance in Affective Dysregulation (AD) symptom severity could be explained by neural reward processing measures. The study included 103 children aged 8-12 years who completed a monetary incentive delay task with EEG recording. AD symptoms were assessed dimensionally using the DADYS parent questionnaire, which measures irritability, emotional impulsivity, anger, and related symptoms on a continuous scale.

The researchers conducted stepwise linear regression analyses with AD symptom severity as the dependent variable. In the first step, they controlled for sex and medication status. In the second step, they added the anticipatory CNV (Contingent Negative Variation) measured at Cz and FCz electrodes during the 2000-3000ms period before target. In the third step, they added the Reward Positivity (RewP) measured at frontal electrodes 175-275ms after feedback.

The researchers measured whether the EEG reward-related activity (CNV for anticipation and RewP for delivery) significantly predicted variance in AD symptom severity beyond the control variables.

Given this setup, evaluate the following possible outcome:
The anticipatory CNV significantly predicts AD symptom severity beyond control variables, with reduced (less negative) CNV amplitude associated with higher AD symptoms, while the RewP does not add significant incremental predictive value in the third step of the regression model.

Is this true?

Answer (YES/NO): YES